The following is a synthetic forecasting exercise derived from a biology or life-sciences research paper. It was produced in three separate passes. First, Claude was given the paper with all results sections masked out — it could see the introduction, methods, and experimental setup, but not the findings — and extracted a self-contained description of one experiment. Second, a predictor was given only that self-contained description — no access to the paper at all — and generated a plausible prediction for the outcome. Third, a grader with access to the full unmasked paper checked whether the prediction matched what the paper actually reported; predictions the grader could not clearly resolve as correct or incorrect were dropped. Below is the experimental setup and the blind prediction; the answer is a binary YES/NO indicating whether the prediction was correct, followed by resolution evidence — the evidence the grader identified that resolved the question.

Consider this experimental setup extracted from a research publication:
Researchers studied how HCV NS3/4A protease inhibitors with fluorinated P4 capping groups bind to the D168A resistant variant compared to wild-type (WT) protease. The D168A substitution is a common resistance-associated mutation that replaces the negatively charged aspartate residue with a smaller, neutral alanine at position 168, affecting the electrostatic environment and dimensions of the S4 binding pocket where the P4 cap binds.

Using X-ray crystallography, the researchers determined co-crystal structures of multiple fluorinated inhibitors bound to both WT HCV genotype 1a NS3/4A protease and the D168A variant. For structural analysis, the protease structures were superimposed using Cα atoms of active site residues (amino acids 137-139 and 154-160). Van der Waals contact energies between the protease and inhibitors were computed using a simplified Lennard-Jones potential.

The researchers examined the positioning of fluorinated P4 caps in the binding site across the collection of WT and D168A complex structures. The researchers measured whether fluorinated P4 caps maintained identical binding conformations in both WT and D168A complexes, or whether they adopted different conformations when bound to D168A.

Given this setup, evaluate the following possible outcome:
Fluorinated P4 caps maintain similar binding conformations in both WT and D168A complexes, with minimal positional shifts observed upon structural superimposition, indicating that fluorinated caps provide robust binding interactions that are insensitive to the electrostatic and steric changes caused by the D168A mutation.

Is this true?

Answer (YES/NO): NO